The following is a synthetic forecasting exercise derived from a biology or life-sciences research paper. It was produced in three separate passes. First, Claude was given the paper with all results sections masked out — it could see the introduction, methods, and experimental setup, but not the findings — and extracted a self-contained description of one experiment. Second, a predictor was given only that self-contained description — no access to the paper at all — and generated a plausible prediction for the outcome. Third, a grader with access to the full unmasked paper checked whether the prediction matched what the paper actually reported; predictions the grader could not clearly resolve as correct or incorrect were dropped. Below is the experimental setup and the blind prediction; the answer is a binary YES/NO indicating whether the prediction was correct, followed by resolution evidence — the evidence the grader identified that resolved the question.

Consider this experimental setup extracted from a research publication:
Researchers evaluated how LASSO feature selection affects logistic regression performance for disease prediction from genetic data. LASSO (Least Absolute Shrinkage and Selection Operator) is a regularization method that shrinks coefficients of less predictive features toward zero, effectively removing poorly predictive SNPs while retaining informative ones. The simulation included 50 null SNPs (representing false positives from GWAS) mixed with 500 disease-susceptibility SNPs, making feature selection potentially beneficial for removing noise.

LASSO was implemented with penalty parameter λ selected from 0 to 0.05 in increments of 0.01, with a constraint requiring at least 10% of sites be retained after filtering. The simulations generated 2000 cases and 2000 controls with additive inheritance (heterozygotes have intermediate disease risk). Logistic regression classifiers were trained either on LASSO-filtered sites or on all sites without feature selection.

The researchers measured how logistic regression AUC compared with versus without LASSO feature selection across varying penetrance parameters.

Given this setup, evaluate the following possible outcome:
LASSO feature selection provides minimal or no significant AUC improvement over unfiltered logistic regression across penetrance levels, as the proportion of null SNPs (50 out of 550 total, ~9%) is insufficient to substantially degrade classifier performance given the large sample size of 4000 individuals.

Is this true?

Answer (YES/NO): YES